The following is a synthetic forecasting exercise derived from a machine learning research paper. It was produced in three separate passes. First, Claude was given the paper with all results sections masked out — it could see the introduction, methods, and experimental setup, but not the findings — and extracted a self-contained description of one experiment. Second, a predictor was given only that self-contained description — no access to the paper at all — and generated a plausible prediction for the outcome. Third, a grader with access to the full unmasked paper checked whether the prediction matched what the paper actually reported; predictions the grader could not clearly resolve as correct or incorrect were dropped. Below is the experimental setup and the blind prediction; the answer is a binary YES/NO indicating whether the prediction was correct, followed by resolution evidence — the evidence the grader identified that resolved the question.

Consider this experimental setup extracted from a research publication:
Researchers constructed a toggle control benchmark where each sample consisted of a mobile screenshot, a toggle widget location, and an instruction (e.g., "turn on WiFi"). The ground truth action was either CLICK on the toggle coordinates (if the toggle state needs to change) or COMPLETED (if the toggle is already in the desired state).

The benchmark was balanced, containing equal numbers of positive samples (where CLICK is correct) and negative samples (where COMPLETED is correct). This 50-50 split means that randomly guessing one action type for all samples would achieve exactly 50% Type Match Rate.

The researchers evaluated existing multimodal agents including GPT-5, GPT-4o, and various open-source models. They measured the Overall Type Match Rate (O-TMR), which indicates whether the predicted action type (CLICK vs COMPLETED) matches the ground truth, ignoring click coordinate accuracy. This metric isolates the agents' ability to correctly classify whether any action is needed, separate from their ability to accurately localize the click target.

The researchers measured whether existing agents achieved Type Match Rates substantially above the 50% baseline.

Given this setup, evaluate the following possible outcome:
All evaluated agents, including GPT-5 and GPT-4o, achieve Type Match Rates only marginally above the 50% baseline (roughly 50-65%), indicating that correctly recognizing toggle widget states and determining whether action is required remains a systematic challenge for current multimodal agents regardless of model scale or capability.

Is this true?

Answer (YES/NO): NO